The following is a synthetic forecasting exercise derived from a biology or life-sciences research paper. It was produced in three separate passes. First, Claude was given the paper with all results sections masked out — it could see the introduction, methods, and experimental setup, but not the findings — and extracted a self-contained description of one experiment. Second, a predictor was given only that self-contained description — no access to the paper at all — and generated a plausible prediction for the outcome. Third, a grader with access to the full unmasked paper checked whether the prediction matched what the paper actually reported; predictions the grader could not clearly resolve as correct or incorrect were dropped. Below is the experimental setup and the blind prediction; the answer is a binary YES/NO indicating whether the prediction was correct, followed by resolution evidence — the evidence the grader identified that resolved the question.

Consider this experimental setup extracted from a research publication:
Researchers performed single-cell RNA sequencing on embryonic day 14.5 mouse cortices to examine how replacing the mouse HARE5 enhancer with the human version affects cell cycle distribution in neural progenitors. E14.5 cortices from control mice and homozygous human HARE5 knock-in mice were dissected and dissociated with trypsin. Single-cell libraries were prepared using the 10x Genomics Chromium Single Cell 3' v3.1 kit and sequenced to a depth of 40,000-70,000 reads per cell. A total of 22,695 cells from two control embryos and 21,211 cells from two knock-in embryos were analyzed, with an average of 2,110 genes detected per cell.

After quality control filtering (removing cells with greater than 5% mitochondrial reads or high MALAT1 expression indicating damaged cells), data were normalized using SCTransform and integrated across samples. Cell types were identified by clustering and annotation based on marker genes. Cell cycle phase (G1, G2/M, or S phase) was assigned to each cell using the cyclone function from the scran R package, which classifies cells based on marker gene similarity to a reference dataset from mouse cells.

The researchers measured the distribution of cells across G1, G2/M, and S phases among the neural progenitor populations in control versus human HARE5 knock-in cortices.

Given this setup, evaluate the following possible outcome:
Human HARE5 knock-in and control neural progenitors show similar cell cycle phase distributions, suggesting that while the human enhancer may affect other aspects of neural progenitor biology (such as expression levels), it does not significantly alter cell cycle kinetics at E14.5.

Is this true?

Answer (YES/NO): NO